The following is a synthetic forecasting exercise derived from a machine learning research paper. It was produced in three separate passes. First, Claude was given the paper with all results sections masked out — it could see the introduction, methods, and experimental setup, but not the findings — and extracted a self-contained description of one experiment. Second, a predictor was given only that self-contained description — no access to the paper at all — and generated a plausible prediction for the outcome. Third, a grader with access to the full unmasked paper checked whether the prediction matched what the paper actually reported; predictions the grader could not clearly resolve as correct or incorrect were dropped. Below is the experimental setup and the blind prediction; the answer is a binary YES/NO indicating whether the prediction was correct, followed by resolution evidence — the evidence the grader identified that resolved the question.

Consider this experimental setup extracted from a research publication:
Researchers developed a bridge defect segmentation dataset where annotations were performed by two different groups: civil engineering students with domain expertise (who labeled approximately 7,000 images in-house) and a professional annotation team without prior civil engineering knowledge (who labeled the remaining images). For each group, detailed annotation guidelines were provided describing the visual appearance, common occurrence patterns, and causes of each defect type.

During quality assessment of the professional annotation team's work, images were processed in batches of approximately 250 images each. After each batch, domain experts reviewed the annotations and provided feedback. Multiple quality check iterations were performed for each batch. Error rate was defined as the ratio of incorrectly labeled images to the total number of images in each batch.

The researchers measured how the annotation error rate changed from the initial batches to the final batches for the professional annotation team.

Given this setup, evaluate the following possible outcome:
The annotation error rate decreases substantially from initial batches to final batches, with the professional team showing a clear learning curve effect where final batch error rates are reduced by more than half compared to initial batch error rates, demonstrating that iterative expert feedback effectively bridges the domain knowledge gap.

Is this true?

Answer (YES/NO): YES